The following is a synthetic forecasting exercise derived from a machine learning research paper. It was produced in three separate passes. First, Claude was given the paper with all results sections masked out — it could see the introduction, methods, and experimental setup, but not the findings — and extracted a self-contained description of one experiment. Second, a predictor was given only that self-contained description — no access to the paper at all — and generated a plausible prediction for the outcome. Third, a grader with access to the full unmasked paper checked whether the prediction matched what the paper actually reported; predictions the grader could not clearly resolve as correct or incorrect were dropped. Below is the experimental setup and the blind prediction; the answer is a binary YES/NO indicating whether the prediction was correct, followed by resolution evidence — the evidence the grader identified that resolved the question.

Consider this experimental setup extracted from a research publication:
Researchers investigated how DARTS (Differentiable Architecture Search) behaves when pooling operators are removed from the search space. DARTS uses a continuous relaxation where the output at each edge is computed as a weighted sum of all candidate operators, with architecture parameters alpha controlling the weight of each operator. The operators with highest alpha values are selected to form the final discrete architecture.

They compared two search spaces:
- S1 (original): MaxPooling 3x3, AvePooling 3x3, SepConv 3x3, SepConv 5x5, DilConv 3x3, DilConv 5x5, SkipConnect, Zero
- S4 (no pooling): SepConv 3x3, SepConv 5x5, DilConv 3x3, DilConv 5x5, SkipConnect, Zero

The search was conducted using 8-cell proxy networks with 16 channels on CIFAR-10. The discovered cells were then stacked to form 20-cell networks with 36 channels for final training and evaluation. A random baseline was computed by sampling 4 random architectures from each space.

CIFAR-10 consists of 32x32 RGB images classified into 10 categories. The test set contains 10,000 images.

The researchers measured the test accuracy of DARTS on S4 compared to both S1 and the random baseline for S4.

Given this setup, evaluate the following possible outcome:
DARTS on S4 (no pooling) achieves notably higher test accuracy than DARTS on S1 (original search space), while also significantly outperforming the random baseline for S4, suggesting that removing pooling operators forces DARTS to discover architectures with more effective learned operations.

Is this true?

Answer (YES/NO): NO